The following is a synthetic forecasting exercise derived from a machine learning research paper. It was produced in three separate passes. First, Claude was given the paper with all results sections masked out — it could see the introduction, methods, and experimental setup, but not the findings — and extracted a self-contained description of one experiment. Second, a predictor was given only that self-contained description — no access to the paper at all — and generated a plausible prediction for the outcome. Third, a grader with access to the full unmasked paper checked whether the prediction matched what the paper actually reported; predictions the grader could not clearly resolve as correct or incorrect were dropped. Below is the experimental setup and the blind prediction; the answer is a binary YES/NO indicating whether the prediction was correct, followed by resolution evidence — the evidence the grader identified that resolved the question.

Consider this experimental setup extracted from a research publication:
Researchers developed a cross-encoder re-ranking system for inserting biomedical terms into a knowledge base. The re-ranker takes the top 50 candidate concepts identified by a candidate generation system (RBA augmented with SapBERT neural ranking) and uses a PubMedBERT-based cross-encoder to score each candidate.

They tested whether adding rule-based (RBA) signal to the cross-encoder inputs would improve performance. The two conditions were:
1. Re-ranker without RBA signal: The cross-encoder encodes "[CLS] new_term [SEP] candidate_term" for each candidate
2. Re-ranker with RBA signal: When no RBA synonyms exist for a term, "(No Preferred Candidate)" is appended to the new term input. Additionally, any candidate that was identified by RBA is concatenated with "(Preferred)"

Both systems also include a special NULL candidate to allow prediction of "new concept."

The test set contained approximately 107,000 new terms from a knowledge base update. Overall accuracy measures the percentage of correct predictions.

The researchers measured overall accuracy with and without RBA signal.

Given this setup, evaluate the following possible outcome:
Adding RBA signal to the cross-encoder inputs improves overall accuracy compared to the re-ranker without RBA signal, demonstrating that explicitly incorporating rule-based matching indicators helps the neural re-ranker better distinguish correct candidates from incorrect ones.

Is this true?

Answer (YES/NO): YES